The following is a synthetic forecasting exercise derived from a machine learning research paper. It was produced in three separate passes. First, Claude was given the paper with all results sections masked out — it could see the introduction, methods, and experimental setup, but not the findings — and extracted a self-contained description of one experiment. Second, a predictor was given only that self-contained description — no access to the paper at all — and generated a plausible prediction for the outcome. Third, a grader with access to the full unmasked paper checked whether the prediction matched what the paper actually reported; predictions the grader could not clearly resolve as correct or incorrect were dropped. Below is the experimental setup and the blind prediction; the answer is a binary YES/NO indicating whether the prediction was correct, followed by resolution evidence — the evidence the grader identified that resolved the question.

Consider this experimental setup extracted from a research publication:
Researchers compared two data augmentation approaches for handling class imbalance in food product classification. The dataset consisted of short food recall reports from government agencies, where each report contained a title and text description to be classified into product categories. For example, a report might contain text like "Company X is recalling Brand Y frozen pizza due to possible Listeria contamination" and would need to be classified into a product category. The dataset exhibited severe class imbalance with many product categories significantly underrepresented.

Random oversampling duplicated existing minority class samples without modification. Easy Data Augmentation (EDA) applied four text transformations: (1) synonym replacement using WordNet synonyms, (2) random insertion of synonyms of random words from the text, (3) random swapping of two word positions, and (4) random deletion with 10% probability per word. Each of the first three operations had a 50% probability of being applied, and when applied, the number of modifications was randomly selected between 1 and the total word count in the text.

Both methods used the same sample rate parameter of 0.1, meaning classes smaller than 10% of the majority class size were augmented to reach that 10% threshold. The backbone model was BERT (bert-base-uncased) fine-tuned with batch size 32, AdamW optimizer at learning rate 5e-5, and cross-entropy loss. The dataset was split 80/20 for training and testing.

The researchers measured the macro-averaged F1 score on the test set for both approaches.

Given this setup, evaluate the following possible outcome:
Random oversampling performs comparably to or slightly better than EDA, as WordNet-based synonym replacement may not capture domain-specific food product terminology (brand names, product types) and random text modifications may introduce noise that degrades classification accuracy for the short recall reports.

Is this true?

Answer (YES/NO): NO